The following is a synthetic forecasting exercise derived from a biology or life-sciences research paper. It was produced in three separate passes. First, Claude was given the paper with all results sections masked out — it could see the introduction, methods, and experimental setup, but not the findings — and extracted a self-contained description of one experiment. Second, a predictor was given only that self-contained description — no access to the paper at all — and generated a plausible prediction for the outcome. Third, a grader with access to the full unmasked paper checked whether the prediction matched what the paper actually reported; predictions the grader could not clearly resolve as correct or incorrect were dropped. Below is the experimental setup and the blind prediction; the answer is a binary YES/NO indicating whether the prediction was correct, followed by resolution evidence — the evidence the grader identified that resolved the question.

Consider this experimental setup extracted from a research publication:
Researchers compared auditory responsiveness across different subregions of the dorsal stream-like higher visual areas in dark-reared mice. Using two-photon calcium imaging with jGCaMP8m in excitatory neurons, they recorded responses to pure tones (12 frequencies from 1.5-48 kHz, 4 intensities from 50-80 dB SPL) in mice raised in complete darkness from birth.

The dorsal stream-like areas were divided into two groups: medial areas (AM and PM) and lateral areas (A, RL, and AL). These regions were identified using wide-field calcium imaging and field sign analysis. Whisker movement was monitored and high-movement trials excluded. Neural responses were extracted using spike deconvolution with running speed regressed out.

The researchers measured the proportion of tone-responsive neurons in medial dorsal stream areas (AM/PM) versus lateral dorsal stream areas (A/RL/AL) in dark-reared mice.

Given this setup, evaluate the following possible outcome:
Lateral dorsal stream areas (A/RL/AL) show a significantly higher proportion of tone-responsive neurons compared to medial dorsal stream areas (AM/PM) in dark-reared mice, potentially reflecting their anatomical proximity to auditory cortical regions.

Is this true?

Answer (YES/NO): NO